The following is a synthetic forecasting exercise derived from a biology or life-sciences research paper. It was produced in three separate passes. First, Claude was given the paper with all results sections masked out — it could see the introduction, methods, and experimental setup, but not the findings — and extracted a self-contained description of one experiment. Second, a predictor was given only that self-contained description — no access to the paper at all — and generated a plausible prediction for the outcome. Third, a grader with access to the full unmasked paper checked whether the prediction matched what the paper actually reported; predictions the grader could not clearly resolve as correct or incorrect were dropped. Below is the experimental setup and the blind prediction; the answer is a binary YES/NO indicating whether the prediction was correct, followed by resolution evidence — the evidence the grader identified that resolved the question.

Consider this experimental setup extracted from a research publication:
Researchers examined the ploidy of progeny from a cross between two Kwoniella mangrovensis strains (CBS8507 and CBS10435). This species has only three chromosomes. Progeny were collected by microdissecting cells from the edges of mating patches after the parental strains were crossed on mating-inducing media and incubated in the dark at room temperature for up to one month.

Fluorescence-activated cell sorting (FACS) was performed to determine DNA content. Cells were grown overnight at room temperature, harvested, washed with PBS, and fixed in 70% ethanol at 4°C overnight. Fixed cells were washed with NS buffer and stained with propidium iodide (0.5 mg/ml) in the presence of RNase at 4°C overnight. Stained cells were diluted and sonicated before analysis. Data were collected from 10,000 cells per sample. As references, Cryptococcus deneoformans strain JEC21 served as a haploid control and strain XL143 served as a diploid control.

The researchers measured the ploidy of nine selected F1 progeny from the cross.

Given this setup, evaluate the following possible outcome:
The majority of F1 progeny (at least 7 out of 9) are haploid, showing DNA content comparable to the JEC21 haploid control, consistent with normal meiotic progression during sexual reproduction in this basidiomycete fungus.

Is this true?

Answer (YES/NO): NO